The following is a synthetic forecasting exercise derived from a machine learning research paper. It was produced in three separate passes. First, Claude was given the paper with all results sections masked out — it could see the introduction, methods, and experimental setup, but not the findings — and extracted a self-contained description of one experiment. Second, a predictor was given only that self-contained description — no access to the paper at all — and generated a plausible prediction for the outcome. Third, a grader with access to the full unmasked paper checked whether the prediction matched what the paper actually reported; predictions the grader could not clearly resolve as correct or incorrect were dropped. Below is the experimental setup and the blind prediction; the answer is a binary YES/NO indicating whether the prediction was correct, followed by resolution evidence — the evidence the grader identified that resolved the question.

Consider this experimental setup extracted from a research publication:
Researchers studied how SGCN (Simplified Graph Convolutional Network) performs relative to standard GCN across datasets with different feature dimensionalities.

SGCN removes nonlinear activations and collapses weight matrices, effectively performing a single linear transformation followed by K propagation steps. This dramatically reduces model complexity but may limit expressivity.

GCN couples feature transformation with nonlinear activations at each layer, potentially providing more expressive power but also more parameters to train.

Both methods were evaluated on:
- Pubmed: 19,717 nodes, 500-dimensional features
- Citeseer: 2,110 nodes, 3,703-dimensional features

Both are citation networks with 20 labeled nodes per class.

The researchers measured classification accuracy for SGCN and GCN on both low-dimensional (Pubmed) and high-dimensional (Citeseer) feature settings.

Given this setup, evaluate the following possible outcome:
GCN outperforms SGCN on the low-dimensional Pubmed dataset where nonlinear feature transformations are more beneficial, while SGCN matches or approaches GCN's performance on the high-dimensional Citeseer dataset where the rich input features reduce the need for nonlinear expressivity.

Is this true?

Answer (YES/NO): NO